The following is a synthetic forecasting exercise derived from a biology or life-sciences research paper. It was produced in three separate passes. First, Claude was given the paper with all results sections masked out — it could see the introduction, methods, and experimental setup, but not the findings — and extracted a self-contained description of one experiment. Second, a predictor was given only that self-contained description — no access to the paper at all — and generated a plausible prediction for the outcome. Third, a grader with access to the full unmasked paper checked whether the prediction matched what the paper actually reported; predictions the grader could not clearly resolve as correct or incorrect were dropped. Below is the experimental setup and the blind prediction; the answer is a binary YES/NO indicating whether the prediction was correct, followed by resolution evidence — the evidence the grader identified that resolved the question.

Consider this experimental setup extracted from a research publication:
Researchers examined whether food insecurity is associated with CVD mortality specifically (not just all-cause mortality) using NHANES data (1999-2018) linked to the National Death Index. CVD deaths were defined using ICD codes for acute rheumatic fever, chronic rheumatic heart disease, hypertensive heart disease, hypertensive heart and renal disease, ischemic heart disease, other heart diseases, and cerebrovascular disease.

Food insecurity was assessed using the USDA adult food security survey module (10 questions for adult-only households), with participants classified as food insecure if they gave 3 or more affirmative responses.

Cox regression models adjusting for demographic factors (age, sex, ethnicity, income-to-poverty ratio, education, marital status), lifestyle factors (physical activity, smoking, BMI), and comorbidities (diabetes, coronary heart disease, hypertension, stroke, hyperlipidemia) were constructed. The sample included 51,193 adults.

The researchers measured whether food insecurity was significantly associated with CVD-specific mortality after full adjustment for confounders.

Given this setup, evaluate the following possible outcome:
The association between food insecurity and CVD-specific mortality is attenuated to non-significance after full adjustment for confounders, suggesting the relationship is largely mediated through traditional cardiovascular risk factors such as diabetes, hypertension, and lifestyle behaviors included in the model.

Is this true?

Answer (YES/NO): YES